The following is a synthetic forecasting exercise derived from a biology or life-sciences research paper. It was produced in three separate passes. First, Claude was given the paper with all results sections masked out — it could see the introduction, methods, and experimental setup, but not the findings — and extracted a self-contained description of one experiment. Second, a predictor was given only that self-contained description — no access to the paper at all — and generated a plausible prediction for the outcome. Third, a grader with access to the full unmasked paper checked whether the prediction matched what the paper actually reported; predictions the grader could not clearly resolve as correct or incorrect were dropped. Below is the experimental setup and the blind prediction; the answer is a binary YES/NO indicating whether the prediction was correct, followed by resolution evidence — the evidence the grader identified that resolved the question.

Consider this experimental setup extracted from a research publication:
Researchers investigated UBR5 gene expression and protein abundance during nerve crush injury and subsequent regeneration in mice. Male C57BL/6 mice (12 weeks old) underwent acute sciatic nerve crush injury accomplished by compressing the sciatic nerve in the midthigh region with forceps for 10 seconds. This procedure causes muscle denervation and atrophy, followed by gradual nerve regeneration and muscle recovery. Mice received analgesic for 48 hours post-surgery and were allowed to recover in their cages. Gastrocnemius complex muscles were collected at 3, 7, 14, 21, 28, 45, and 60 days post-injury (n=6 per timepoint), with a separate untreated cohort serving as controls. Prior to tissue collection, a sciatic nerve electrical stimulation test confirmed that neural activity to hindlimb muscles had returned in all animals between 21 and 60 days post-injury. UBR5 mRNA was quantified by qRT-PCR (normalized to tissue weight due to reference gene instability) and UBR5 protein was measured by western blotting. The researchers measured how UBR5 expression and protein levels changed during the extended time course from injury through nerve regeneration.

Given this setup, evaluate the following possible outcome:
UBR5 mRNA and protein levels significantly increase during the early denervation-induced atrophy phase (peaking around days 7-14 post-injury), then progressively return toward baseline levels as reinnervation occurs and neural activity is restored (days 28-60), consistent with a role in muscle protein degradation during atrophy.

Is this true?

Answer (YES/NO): NO